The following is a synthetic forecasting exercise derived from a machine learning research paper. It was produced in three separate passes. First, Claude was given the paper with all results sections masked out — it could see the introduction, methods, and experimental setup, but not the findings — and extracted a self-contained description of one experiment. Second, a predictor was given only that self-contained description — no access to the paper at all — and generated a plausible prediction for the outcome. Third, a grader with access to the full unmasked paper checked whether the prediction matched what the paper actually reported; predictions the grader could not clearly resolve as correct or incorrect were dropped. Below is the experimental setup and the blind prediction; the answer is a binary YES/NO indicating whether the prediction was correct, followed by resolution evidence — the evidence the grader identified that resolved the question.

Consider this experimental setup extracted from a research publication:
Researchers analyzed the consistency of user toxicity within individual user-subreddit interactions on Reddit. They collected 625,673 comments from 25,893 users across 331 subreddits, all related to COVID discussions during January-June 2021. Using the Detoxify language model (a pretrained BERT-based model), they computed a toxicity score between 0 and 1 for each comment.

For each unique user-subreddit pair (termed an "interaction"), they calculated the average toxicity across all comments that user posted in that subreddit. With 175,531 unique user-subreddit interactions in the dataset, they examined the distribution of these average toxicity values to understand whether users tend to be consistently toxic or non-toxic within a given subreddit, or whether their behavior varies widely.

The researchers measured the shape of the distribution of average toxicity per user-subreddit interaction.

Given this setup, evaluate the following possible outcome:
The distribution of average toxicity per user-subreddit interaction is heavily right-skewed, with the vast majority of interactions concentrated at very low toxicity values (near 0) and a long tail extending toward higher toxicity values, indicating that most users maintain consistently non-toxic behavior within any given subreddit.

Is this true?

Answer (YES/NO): NO